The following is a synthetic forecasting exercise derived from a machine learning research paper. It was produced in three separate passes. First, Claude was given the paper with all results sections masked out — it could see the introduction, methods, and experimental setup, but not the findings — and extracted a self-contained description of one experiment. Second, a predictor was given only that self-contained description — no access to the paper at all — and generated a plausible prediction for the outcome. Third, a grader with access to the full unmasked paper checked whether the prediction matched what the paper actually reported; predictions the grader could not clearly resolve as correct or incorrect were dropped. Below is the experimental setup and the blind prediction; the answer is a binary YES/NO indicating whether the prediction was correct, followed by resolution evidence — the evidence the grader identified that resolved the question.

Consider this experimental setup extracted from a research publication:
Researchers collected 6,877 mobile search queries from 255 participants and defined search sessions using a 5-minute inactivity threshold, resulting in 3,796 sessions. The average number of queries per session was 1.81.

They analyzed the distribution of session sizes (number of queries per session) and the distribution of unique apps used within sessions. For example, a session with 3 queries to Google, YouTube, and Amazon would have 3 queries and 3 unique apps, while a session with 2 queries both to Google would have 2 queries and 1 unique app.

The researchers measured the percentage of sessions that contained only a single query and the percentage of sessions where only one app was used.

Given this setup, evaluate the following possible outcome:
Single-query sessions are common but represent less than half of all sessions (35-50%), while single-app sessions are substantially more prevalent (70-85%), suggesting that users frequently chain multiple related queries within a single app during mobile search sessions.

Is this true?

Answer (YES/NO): NO